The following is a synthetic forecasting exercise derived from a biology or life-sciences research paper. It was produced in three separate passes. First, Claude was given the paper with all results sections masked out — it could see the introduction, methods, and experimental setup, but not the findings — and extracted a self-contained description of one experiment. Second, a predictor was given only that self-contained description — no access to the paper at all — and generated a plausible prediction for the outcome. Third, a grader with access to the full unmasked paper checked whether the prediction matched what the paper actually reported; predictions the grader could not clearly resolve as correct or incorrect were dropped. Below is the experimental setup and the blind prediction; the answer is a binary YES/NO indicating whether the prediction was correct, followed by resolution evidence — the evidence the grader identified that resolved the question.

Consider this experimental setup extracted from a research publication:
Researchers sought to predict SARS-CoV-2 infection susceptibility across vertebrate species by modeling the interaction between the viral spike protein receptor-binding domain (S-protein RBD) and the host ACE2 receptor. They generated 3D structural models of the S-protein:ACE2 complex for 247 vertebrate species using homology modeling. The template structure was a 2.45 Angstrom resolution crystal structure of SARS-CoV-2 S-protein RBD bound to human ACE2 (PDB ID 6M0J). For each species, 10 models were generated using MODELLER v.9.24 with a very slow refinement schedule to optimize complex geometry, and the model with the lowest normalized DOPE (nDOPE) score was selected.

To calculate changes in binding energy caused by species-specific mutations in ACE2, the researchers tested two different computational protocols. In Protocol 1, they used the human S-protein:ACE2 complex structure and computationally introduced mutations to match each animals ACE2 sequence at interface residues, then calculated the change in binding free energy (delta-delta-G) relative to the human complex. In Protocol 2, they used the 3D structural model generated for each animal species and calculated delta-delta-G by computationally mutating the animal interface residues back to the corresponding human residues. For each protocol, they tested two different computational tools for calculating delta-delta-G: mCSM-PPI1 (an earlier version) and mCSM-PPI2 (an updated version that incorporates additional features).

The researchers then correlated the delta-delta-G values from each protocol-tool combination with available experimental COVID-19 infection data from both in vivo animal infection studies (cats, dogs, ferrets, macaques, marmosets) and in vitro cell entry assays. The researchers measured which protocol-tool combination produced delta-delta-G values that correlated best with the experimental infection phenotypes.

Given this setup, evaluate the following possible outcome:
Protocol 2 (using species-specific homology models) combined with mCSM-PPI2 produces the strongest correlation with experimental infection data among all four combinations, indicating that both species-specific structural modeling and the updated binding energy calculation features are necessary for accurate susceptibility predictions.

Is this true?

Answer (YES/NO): YES